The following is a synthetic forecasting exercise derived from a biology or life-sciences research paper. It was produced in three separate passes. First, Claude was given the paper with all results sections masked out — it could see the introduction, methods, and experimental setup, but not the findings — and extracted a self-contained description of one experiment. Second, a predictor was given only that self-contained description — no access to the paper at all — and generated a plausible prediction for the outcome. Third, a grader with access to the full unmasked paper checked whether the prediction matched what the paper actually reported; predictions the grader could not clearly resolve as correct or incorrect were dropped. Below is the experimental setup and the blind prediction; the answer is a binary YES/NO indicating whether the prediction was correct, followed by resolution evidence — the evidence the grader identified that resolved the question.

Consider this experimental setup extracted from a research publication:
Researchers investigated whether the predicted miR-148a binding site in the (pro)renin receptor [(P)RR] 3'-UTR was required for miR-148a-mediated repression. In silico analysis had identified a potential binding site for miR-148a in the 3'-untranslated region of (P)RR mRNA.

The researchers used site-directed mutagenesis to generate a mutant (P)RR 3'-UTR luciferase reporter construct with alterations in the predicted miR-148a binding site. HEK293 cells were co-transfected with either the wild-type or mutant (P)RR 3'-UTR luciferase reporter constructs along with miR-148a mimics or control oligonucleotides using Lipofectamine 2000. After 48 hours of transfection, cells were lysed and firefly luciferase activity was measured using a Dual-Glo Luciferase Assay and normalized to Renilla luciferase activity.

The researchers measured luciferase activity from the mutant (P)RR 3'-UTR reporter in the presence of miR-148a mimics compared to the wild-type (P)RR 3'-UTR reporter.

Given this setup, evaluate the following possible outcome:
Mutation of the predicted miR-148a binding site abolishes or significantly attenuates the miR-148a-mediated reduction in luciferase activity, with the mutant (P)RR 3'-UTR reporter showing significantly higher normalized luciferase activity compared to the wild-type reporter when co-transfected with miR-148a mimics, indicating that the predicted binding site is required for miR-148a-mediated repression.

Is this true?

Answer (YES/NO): YES